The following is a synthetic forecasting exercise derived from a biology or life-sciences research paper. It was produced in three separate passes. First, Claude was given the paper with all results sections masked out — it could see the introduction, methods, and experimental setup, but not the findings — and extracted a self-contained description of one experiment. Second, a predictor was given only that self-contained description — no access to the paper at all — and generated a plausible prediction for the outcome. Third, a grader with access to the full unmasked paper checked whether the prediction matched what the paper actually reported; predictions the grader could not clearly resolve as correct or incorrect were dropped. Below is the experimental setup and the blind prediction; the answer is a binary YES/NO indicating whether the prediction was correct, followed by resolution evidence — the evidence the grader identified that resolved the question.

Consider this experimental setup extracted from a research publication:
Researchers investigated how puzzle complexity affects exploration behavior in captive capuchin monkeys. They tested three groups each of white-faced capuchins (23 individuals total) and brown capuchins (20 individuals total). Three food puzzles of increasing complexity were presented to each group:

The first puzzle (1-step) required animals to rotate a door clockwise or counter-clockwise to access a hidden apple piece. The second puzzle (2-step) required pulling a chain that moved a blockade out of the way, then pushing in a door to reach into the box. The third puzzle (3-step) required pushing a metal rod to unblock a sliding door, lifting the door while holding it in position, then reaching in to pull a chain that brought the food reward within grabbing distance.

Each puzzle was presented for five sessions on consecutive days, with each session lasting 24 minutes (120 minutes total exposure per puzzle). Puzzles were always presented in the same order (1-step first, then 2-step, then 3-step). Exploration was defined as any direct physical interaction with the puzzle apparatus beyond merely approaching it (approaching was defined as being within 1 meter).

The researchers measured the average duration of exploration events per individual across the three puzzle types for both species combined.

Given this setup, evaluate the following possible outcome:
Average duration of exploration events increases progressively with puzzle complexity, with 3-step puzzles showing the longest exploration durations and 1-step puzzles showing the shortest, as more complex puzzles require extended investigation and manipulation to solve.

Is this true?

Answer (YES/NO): NO